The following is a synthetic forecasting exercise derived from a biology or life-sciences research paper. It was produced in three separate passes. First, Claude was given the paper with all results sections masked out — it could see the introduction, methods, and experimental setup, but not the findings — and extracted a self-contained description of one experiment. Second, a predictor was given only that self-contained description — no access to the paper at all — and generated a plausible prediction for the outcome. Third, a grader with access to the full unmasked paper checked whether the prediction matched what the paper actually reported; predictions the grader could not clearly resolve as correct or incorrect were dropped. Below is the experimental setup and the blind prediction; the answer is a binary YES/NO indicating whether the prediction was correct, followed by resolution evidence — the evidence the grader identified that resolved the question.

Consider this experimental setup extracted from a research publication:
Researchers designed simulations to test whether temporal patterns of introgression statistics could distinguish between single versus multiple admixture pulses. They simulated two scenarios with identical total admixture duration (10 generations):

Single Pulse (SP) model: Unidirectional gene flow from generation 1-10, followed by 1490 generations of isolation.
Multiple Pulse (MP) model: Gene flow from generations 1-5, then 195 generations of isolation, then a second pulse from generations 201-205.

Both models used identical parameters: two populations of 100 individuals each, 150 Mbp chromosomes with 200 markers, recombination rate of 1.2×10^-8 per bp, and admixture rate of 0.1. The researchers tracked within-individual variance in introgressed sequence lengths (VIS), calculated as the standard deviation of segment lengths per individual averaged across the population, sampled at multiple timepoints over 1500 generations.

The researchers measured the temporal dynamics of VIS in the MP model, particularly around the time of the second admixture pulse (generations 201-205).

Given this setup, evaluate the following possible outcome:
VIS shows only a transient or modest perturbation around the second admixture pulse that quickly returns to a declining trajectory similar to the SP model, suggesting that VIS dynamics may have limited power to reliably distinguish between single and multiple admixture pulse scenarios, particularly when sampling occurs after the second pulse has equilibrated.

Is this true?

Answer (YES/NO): NO